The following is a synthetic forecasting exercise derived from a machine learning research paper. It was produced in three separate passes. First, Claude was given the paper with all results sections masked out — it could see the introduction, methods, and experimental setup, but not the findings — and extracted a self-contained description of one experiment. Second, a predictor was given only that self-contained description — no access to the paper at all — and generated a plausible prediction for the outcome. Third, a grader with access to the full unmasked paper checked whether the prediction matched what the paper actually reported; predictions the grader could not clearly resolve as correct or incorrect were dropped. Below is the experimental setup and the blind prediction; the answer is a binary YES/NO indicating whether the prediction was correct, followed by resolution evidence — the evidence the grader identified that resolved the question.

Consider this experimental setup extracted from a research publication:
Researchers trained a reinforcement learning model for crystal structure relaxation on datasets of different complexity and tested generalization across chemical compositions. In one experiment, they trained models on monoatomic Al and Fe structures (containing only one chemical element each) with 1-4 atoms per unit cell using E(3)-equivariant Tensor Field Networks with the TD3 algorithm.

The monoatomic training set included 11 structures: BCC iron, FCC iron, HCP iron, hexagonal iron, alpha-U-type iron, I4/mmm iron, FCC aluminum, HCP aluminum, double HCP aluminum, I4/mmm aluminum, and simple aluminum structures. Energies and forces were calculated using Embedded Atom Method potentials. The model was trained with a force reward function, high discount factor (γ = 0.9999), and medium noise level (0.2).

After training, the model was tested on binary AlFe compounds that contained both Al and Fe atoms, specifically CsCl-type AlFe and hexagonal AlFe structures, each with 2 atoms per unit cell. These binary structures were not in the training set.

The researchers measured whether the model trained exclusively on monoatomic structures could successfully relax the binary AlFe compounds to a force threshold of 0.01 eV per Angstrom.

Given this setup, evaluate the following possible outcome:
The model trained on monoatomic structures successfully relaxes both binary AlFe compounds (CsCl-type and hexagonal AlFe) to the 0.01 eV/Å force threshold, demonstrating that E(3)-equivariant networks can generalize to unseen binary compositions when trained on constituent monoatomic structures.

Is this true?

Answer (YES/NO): YES